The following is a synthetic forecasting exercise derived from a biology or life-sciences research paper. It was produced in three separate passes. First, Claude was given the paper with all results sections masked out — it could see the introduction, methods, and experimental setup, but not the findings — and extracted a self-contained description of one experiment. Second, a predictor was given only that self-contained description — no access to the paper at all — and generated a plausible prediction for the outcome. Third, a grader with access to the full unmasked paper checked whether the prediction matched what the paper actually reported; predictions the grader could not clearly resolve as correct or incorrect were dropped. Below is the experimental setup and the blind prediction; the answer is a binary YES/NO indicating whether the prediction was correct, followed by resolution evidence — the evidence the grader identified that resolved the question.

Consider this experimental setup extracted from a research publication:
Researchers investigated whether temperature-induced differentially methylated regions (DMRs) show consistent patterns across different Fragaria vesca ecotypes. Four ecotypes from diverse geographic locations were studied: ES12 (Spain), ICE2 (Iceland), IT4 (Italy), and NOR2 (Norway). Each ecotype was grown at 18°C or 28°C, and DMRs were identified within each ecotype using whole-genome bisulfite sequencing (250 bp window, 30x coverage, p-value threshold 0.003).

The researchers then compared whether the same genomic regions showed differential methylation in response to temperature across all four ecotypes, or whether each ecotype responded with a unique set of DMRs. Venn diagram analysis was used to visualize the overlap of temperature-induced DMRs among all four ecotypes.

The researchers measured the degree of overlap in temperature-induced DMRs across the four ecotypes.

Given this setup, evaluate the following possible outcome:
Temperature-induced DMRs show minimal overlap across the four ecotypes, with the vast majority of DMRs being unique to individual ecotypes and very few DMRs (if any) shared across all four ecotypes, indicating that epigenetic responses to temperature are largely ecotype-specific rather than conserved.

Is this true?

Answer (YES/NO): YES